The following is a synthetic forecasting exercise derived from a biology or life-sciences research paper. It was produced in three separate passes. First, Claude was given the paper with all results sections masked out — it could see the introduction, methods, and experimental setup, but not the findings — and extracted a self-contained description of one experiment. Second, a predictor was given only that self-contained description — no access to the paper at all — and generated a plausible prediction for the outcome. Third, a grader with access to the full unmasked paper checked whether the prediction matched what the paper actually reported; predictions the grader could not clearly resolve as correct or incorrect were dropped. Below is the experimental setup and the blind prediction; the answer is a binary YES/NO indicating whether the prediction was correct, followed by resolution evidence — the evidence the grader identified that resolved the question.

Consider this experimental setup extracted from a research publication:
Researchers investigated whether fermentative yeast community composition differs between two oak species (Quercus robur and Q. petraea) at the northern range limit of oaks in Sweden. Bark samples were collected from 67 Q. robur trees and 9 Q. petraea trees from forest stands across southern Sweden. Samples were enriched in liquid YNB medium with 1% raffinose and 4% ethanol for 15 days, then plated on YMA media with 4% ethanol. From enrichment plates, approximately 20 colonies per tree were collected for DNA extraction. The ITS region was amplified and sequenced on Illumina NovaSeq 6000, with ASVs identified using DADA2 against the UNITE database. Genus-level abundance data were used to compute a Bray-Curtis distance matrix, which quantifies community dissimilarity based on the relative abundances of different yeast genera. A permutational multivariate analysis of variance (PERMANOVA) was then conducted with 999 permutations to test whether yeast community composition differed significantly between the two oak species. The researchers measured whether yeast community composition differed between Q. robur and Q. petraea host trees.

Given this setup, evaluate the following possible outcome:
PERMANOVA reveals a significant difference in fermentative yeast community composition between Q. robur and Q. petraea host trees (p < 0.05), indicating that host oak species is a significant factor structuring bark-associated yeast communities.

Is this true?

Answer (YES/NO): NO